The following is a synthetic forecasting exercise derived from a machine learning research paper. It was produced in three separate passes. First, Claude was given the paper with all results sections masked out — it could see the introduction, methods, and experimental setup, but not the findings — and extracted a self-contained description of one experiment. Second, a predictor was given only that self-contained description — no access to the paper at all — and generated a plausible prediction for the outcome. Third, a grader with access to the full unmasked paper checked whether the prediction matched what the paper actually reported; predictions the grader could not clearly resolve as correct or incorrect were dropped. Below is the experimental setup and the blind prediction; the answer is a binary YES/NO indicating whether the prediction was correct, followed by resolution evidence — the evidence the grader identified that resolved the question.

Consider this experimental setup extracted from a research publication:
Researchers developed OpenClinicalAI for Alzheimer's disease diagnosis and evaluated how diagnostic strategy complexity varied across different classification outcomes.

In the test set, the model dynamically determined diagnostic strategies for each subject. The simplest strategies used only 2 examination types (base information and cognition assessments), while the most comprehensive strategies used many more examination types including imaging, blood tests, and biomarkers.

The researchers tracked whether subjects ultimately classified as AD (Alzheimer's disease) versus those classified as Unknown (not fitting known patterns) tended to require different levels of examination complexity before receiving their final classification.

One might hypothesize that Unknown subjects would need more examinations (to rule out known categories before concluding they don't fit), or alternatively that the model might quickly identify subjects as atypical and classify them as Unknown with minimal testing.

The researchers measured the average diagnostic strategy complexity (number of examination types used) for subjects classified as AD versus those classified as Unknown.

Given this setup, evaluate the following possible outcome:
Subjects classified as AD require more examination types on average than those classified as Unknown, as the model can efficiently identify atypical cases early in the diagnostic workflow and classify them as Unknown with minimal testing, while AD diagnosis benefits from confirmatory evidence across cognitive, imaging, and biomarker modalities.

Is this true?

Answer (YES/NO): NO